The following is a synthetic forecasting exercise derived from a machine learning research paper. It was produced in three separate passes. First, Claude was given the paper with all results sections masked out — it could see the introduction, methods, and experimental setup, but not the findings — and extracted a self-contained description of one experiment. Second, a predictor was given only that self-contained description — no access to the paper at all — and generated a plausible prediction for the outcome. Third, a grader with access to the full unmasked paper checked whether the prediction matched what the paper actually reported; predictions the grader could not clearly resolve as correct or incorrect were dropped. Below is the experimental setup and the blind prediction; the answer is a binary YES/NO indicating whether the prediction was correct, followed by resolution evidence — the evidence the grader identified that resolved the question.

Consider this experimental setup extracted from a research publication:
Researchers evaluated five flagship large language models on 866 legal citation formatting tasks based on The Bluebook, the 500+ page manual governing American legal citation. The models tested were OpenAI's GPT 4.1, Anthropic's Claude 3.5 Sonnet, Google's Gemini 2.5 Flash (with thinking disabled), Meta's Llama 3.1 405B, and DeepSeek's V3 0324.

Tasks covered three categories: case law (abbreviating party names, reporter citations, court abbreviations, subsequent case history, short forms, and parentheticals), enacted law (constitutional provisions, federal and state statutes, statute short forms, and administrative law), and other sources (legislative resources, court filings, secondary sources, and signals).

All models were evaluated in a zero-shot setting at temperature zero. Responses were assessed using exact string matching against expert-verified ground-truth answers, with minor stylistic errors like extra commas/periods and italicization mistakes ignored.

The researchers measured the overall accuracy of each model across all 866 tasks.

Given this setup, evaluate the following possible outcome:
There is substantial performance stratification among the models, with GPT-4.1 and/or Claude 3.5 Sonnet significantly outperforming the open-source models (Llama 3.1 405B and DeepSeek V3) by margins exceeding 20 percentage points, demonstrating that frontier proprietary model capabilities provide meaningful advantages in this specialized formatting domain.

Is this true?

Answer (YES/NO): NO